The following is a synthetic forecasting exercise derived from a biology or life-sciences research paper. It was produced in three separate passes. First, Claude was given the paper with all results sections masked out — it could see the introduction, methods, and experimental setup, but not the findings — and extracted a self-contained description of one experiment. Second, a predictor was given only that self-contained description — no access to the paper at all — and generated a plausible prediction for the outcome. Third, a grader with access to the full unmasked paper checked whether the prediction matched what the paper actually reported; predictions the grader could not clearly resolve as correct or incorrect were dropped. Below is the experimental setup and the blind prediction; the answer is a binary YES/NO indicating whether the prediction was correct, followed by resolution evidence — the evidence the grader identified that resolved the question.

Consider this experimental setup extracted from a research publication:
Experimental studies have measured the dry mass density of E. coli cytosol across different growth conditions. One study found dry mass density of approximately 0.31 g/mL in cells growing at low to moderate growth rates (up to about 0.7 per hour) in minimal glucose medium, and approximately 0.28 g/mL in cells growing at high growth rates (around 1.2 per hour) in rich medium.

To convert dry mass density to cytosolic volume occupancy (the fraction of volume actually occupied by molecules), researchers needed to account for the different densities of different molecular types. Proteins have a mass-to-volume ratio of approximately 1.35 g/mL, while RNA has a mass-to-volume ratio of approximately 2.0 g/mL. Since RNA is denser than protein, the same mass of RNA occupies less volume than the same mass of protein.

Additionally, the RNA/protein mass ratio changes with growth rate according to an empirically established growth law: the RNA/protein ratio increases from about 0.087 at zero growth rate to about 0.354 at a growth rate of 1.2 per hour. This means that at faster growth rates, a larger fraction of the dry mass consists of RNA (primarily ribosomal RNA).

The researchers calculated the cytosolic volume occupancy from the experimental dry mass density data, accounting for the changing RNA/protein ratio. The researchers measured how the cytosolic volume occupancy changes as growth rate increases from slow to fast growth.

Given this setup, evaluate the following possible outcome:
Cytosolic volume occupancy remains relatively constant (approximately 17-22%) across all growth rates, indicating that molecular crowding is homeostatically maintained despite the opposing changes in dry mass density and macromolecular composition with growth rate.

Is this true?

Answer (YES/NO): NO